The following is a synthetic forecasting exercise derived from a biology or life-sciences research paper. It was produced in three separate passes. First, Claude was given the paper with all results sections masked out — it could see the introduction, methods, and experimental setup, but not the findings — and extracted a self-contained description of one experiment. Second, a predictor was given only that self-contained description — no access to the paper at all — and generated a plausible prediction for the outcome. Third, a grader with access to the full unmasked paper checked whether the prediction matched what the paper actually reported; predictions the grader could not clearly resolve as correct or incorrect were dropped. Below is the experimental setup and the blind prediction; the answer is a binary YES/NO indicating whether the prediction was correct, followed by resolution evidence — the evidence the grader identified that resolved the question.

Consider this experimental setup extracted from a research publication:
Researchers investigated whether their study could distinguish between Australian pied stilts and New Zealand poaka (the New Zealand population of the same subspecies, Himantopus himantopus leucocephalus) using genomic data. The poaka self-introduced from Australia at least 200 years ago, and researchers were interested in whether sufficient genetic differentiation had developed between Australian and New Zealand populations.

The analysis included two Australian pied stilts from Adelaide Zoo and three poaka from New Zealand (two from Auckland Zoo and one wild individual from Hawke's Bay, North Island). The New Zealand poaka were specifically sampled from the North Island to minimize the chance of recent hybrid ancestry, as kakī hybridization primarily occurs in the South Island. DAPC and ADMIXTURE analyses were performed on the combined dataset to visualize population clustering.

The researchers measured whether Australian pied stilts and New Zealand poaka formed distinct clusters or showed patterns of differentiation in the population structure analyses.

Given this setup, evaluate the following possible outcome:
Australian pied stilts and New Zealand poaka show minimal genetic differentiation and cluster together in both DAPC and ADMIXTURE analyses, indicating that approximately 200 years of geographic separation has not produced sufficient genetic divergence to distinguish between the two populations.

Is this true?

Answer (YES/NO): YES